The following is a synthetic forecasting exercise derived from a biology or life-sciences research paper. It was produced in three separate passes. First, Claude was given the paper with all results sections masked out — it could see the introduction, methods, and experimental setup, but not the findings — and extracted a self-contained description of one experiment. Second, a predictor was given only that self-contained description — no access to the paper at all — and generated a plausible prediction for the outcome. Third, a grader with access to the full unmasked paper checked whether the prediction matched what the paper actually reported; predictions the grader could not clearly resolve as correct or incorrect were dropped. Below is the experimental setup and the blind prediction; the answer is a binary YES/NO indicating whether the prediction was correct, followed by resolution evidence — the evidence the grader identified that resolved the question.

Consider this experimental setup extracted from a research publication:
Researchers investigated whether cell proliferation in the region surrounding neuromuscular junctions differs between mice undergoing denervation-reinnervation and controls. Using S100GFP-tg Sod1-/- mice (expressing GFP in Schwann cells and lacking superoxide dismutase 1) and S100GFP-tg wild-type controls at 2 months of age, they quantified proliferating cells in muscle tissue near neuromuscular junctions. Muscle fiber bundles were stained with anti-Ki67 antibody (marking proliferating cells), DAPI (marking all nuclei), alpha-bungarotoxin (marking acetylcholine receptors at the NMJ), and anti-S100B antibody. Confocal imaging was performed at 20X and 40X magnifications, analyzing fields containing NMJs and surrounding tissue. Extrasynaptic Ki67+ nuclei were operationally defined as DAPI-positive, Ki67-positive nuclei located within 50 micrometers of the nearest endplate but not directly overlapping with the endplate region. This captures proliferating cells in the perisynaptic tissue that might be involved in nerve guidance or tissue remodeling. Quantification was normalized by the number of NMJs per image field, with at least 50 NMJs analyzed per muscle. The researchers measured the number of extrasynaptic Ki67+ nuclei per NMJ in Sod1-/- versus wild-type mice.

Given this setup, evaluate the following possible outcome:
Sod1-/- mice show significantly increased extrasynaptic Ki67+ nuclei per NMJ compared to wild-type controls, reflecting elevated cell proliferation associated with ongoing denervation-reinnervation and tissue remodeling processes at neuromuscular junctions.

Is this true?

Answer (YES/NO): YES